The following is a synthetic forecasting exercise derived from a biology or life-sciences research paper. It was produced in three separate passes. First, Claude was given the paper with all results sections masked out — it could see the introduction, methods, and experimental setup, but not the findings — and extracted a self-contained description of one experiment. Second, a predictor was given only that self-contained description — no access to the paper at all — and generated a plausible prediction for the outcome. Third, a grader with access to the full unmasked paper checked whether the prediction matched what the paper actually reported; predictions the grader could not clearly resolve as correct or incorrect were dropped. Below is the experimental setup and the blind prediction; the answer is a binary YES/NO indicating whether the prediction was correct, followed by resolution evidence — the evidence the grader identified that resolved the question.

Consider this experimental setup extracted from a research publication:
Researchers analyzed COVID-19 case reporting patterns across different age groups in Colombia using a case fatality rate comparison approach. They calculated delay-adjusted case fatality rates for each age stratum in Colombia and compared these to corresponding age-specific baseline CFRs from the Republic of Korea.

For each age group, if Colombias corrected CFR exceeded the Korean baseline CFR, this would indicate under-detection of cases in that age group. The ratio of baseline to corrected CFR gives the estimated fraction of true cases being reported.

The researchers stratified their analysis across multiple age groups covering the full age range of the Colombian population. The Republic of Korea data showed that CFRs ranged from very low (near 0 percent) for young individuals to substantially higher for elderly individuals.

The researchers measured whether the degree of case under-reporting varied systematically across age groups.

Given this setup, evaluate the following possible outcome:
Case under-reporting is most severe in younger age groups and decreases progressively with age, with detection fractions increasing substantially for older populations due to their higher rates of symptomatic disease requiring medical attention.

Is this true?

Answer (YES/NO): YES